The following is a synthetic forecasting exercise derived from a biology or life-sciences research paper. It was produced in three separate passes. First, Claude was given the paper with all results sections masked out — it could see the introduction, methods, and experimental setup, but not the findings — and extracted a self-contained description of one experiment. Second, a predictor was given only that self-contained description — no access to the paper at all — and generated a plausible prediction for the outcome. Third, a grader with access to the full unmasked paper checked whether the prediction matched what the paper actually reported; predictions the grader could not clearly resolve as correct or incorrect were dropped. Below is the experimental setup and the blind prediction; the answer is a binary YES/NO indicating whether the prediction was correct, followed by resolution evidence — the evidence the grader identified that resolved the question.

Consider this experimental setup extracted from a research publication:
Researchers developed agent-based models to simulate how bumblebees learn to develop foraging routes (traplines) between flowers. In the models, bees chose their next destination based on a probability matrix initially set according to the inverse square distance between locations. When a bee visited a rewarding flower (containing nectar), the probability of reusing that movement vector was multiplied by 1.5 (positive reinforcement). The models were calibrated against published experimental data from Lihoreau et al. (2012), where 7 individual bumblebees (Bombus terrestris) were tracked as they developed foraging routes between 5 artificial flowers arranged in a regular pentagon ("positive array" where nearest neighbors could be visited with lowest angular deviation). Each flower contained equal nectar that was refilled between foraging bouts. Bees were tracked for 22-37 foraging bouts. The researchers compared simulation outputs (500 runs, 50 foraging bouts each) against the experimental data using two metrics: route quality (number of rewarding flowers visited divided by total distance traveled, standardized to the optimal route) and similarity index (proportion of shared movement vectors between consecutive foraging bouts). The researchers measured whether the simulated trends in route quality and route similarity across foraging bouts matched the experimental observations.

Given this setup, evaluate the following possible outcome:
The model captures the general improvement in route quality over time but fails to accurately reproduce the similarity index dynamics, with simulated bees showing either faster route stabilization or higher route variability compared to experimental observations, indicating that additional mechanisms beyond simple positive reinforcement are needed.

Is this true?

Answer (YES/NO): NO